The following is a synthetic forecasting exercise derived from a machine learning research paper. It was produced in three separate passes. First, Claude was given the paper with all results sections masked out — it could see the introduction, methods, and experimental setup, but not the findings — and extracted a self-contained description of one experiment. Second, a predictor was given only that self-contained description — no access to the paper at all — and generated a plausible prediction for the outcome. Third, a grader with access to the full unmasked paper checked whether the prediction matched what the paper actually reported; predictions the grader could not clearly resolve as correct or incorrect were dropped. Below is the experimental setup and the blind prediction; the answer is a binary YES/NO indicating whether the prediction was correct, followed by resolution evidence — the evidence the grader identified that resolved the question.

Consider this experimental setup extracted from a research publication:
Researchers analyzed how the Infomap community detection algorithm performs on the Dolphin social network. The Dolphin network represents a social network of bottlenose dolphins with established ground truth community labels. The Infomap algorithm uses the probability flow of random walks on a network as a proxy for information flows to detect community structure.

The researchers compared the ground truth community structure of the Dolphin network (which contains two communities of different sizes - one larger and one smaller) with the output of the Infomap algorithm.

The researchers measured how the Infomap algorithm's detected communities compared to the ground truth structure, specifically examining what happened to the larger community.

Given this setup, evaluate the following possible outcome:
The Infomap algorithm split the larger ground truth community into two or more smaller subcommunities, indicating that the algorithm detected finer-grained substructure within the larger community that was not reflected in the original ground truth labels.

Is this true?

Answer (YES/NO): YES